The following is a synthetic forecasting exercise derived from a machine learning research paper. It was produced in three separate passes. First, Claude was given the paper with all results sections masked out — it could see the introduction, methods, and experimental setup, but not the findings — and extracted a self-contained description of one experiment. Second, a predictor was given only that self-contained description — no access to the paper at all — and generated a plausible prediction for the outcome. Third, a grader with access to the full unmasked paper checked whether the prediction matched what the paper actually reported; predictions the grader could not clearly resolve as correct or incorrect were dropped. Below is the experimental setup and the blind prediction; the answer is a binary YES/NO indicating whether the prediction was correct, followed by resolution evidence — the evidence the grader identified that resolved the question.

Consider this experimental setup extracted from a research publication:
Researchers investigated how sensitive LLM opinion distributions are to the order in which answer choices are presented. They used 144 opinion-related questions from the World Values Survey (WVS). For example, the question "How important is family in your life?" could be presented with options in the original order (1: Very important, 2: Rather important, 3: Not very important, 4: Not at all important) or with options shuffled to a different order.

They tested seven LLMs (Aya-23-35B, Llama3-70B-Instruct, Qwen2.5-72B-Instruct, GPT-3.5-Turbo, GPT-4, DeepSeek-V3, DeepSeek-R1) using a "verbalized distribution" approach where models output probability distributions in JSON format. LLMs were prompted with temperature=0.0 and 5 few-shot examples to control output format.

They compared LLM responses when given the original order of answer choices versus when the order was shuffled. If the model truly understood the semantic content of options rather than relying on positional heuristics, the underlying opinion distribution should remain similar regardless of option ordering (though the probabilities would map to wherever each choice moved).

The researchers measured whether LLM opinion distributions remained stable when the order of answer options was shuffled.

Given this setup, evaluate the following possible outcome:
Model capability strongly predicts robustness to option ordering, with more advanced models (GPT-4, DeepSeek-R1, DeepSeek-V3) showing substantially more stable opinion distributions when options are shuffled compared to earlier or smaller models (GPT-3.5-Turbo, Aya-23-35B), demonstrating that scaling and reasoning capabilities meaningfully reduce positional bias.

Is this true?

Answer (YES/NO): NO